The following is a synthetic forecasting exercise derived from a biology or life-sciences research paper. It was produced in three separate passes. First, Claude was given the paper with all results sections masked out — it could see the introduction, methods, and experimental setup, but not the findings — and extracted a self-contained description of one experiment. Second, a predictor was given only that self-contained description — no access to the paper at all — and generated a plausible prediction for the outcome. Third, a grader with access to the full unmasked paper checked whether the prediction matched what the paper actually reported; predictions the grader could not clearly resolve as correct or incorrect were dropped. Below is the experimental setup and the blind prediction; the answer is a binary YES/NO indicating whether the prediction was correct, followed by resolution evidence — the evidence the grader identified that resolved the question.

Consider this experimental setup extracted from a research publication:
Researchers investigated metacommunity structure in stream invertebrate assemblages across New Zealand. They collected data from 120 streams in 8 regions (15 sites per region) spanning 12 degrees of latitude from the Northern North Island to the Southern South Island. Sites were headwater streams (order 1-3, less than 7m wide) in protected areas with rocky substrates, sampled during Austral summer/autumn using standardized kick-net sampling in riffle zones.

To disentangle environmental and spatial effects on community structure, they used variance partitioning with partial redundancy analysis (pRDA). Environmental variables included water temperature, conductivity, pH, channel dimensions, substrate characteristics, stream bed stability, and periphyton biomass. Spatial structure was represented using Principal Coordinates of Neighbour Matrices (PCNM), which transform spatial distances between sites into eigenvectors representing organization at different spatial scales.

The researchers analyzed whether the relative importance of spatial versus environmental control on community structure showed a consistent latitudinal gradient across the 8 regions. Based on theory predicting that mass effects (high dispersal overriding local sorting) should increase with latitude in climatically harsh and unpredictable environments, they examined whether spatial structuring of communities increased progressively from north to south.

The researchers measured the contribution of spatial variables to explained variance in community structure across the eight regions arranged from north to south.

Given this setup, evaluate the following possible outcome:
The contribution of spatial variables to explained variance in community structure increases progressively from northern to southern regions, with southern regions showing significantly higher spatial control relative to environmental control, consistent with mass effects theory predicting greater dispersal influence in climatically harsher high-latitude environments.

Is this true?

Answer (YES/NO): NO